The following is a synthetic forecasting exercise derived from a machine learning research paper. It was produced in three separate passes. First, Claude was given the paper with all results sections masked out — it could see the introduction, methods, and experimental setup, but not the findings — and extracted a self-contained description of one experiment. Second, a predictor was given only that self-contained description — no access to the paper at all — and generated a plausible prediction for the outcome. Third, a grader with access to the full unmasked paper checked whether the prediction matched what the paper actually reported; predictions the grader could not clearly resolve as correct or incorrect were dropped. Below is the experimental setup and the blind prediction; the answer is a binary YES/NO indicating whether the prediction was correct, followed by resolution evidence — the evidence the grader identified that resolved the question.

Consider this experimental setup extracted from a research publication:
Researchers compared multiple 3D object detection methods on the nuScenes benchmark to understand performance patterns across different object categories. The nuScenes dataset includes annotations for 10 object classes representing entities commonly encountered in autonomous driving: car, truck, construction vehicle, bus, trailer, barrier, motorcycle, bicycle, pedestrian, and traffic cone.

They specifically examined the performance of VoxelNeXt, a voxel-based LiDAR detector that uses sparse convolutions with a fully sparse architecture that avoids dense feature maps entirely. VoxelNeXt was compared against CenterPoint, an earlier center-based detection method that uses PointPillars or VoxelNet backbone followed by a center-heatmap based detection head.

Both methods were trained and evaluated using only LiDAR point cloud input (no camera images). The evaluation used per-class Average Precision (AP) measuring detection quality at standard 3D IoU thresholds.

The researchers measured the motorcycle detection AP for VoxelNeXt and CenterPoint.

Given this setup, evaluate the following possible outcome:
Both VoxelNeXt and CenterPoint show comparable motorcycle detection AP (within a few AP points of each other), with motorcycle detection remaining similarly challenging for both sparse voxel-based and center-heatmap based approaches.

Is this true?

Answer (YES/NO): NO